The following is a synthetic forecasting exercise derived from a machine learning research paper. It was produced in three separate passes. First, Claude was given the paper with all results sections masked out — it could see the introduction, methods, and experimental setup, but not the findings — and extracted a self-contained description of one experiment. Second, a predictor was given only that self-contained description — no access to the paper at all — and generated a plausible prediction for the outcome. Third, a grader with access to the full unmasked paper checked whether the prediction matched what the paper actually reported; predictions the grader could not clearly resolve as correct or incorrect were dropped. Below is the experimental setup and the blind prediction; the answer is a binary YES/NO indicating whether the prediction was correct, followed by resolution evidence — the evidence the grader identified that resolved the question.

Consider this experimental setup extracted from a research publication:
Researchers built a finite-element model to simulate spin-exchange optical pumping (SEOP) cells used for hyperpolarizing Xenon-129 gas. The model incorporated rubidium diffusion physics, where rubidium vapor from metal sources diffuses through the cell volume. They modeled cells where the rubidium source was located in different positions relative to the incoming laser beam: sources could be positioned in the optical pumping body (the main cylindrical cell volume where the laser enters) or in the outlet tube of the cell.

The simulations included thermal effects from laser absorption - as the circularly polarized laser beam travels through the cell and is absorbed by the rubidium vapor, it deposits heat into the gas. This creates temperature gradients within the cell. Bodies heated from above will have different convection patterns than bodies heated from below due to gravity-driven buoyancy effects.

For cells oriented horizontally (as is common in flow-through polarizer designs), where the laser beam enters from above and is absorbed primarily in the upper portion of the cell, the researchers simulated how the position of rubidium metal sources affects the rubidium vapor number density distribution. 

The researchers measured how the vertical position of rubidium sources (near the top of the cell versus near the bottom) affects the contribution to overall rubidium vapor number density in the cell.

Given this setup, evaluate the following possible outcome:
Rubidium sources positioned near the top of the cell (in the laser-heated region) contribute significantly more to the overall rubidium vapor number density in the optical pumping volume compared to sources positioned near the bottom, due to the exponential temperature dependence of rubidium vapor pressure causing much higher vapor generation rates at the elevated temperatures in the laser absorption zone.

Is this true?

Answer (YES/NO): YES